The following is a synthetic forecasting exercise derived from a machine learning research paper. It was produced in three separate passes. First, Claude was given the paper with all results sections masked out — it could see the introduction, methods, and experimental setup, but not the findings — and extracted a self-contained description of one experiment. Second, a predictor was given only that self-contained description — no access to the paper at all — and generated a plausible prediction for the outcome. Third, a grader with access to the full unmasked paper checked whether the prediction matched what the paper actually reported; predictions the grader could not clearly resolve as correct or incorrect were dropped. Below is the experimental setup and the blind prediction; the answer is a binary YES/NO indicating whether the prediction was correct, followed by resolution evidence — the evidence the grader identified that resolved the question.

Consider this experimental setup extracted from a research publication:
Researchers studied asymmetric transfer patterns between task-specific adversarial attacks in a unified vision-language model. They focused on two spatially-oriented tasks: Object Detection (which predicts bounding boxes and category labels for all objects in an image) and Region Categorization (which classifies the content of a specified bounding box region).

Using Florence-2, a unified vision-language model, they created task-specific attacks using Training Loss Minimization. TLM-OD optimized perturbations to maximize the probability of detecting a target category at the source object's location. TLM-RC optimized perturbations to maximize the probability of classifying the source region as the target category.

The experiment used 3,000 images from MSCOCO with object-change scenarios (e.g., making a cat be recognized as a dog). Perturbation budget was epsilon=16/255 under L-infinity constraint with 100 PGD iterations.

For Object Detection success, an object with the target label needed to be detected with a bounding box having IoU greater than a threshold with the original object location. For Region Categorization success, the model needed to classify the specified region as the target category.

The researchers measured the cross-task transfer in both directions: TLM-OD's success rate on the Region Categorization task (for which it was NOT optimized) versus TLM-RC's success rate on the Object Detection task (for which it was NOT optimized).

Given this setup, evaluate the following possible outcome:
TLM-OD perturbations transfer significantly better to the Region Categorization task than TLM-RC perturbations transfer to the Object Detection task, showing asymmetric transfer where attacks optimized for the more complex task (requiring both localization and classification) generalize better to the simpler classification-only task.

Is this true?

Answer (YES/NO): YES